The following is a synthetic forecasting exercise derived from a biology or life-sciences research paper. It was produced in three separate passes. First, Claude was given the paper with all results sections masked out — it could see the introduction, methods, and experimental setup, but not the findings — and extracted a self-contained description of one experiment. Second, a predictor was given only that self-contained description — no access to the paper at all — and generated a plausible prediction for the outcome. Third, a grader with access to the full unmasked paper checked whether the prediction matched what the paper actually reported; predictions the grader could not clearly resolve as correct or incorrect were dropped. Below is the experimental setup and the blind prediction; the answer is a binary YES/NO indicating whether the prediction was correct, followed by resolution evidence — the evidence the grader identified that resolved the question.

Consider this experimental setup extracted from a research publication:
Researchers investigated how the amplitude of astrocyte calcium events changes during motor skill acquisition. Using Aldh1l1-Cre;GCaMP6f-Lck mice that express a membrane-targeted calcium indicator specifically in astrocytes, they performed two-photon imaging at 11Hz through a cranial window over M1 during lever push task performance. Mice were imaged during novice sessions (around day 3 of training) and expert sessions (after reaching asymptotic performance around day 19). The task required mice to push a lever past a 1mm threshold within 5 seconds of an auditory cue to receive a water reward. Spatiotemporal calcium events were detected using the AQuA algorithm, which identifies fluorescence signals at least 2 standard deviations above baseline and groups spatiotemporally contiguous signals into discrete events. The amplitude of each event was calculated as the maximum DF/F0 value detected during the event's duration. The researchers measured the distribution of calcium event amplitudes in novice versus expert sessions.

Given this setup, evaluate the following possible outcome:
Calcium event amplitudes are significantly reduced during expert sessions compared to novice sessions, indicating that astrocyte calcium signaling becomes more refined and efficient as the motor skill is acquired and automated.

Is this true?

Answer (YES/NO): NO